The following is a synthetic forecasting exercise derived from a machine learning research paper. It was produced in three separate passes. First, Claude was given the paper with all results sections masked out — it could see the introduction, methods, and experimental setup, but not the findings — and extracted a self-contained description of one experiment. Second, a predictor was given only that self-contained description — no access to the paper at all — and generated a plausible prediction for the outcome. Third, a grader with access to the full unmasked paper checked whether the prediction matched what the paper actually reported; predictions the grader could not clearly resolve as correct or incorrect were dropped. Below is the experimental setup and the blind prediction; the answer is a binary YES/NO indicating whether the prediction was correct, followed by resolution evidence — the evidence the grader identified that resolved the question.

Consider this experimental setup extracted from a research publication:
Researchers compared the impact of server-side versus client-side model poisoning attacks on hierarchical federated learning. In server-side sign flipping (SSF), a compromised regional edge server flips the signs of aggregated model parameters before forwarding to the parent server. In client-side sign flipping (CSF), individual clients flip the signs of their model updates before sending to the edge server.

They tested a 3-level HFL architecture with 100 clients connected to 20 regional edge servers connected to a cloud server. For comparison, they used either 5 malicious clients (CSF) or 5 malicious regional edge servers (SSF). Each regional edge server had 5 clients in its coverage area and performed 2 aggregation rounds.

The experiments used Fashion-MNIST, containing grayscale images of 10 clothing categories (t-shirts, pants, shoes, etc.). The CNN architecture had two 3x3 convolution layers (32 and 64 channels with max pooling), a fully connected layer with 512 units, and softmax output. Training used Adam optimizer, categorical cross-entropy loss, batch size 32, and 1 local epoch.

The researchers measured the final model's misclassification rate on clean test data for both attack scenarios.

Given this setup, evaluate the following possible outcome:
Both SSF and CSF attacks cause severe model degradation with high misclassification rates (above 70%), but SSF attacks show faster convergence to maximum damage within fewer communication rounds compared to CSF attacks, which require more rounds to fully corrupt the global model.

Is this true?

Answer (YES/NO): NO